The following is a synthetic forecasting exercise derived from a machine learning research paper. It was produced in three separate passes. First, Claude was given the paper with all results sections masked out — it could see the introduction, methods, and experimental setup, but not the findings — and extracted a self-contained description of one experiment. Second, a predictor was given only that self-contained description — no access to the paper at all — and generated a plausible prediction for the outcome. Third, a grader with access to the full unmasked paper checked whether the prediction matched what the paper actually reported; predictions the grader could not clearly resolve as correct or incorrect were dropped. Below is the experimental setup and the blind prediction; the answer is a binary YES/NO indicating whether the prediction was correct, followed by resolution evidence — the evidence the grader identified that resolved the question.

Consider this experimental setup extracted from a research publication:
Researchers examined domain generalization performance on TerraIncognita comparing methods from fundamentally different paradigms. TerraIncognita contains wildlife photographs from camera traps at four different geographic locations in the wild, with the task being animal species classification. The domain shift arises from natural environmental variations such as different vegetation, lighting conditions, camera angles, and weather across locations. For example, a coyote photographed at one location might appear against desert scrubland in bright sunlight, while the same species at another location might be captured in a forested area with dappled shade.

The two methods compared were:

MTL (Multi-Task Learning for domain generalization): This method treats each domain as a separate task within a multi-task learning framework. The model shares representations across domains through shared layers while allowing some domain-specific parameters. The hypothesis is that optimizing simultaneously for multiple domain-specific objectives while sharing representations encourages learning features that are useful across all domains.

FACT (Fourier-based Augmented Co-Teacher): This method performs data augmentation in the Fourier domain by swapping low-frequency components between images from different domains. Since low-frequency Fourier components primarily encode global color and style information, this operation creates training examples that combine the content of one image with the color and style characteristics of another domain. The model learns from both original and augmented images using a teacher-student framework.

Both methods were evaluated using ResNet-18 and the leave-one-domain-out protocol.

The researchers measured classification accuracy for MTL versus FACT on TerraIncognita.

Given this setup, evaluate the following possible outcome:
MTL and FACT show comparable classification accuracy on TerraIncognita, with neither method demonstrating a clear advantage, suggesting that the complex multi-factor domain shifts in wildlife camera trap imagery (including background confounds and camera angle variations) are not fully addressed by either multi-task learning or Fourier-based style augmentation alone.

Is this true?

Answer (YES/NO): NO